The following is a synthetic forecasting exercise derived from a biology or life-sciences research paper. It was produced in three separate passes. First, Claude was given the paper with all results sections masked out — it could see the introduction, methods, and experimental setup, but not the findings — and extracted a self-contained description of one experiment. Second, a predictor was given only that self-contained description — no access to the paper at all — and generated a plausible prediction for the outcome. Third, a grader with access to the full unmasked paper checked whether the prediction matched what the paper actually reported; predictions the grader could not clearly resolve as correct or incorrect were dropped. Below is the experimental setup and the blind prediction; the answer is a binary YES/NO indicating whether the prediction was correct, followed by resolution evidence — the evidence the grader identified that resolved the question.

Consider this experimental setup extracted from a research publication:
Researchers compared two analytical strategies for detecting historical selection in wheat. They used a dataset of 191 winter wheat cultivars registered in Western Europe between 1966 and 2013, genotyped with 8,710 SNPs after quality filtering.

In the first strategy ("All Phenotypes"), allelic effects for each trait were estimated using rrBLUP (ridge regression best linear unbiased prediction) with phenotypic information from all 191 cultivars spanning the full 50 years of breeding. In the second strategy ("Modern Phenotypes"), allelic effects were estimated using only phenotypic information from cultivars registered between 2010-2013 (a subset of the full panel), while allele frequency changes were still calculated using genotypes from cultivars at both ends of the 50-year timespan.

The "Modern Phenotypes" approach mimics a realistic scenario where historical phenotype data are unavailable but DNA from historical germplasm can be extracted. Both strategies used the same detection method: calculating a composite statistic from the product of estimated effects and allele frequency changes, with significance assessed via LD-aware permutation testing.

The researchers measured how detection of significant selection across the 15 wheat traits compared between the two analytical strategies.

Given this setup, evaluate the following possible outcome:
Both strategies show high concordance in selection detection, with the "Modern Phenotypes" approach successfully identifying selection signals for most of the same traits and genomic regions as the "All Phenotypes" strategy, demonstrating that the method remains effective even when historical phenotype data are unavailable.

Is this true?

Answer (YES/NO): YES